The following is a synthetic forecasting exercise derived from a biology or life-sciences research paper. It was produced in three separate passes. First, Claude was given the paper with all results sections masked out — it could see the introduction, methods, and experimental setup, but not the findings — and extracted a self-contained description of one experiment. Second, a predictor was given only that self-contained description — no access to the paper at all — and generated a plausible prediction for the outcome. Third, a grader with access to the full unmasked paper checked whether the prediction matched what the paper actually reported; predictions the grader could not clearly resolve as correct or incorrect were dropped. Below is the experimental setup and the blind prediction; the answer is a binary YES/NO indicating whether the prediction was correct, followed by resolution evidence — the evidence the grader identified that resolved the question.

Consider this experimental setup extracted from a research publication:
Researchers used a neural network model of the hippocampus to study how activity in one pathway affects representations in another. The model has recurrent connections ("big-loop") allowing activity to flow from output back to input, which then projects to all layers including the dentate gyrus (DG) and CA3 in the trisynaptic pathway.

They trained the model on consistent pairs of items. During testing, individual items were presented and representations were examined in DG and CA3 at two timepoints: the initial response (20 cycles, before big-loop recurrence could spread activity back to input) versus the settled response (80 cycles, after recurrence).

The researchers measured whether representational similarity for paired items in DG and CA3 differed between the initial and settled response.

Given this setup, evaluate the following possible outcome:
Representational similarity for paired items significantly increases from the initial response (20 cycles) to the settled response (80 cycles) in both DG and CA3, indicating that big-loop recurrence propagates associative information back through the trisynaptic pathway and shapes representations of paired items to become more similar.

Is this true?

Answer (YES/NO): YES